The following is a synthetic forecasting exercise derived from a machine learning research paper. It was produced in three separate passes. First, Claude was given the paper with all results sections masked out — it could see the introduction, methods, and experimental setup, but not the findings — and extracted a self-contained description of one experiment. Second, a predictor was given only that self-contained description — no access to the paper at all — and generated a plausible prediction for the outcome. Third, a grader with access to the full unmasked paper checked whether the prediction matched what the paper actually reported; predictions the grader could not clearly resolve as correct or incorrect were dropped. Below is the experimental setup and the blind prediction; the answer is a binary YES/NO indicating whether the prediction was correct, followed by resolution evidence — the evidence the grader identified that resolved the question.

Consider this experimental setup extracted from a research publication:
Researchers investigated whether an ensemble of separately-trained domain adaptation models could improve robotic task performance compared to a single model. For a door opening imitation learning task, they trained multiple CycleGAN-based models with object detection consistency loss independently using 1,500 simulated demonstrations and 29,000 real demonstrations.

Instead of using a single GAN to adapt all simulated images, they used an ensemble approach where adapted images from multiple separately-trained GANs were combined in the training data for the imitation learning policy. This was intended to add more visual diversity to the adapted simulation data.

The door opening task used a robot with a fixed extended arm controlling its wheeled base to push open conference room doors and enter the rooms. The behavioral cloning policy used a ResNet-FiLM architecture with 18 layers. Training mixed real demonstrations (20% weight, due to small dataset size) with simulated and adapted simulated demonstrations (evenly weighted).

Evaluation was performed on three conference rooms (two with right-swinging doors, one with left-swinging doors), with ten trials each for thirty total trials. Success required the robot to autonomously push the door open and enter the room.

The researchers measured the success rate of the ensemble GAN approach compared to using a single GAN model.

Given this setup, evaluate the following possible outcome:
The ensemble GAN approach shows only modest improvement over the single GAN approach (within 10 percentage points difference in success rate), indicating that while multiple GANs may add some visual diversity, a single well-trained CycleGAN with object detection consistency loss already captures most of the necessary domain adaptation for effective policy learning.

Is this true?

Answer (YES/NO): NO